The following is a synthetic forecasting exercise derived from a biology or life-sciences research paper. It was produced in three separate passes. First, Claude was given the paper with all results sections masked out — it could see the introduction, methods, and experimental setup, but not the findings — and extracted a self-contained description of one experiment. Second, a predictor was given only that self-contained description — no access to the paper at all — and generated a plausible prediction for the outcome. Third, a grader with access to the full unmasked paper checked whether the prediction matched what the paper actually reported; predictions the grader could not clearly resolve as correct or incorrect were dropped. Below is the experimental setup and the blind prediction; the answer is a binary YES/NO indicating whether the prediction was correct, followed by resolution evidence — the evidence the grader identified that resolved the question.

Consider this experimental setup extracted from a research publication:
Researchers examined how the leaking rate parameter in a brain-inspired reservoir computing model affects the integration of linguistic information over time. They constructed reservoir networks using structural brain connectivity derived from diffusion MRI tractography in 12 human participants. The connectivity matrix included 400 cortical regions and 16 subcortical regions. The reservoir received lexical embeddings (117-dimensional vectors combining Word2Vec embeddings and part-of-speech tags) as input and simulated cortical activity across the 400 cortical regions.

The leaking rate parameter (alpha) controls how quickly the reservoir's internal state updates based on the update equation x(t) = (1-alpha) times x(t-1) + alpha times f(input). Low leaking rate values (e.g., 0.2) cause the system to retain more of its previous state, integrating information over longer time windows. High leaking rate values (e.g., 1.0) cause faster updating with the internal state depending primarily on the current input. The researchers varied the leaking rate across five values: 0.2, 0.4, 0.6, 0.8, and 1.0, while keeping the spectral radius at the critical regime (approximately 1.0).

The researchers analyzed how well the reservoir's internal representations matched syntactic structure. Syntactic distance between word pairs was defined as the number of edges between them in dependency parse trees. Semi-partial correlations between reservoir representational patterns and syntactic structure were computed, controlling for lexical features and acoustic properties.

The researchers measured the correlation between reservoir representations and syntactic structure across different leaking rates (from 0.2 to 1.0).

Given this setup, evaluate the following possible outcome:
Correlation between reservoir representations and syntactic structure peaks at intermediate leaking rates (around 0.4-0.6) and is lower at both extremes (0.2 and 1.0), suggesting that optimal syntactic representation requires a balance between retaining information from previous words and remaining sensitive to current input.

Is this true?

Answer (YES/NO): NO